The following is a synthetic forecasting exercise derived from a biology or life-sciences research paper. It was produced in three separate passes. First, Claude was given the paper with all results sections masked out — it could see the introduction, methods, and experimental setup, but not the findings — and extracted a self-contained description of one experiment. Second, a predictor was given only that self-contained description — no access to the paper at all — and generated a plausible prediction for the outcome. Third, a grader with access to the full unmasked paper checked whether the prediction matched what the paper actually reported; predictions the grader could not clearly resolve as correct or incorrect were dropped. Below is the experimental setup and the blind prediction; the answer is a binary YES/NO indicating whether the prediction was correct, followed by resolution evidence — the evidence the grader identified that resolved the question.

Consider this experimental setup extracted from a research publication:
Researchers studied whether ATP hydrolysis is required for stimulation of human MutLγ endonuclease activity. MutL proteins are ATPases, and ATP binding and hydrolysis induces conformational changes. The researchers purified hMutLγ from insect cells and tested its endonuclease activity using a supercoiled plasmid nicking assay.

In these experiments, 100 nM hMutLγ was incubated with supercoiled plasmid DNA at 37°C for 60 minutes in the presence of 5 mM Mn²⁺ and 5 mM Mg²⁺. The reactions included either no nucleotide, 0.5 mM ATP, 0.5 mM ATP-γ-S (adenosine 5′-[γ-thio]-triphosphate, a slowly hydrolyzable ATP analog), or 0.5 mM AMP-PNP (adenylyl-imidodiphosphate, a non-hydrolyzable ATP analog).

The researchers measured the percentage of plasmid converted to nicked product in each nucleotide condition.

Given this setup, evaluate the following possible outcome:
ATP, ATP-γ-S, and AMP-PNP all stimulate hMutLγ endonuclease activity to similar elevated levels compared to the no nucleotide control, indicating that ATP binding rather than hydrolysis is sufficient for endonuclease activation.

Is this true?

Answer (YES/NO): NO